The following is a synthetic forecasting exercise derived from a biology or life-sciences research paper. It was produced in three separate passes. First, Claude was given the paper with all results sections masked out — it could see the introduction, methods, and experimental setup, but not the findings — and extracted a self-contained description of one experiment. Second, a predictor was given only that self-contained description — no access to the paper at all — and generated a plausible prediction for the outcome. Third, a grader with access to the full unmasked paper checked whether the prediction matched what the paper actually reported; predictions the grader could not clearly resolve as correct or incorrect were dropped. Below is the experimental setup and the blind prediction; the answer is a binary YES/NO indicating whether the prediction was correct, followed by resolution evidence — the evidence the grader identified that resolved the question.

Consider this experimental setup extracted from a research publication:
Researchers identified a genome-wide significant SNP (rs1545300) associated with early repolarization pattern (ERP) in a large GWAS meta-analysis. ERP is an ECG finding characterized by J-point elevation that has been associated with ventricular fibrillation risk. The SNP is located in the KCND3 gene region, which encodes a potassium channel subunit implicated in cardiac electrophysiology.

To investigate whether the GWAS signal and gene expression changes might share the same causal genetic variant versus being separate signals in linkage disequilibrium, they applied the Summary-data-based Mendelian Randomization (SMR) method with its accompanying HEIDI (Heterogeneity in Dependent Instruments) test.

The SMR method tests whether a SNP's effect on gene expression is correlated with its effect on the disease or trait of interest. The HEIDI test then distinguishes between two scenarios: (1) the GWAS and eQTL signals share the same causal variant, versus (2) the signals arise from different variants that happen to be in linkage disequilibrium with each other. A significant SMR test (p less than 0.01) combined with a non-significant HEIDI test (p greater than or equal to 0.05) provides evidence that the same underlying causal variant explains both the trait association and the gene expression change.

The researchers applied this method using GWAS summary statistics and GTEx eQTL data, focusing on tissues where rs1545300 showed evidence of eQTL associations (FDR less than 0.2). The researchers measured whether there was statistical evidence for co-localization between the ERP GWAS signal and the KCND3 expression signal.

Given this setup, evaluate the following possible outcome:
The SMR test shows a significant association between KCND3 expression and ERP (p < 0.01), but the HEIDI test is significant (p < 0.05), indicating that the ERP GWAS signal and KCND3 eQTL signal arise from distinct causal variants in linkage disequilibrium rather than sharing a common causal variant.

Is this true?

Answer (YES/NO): NO